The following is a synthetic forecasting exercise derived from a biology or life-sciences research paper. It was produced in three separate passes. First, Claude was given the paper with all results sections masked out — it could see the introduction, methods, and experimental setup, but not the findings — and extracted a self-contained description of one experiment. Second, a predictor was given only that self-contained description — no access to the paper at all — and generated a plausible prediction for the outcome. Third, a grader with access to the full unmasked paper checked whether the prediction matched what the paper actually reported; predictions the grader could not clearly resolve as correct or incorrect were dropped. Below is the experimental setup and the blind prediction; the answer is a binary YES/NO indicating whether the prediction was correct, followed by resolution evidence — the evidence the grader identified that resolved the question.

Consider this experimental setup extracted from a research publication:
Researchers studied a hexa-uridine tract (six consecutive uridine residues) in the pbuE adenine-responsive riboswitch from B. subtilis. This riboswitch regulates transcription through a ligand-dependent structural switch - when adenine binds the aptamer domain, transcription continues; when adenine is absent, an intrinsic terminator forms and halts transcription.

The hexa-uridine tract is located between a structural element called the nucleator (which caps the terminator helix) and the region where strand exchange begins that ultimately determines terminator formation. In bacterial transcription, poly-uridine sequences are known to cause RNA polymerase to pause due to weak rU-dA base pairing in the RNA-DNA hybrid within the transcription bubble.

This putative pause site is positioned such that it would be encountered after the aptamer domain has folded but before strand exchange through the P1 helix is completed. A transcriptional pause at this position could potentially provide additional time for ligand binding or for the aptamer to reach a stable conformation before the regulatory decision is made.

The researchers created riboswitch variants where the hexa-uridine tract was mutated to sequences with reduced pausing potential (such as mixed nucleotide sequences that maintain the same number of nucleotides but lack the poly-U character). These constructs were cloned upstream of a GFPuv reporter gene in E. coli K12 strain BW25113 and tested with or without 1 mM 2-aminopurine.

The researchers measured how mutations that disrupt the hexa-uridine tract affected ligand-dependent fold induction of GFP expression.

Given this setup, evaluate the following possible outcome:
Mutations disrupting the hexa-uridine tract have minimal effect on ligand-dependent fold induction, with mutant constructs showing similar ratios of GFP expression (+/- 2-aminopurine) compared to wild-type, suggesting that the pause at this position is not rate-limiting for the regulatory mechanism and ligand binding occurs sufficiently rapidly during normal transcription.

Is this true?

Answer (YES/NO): NO